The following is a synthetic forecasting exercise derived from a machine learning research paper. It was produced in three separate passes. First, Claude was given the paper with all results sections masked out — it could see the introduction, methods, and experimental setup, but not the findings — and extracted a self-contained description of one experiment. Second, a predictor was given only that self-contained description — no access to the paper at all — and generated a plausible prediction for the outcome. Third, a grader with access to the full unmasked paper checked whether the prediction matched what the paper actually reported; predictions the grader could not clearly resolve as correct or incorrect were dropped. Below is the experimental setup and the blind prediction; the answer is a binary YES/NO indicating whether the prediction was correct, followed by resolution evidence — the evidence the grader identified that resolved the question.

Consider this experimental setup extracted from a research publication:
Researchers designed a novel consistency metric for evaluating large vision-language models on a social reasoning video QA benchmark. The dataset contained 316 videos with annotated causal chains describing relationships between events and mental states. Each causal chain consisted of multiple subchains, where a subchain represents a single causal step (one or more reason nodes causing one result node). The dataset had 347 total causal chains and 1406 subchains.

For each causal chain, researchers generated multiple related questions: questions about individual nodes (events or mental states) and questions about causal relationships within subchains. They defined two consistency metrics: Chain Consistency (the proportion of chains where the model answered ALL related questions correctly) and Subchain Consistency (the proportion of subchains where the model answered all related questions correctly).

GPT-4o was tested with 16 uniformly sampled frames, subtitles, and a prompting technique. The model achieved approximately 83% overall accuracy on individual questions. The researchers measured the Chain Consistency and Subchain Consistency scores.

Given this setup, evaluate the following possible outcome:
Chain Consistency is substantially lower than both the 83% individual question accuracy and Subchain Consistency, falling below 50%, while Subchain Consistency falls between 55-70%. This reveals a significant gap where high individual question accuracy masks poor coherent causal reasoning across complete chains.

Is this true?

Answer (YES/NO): NO